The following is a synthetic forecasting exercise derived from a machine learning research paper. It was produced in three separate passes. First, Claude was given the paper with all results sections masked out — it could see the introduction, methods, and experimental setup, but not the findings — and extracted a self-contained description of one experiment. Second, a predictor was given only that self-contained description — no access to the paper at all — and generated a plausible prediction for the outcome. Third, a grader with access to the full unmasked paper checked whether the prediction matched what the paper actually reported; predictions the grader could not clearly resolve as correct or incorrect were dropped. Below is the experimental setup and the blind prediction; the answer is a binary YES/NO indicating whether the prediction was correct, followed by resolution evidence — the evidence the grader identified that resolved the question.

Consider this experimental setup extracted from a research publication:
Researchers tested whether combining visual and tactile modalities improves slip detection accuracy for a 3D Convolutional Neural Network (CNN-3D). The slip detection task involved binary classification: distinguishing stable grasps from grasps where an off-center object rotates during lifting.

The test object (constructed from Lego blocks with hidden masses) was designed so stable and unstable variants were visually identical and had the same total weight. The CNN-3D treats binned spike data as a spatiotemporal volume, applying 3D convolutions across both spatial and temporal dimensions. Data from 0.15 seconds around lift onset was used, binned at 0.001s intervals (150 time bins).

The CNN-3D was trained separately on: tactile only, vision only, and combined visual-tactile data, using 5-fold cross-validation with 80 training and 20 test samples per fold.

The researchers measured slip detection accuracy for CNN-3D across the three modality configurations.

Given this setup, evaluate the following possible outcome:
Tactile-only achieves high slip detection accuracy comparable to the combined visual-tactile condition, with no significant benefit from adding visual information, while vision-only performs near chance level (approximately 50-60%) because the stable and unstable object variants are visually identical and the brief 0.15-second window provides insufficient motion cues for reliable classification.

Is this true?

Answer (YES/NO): NO